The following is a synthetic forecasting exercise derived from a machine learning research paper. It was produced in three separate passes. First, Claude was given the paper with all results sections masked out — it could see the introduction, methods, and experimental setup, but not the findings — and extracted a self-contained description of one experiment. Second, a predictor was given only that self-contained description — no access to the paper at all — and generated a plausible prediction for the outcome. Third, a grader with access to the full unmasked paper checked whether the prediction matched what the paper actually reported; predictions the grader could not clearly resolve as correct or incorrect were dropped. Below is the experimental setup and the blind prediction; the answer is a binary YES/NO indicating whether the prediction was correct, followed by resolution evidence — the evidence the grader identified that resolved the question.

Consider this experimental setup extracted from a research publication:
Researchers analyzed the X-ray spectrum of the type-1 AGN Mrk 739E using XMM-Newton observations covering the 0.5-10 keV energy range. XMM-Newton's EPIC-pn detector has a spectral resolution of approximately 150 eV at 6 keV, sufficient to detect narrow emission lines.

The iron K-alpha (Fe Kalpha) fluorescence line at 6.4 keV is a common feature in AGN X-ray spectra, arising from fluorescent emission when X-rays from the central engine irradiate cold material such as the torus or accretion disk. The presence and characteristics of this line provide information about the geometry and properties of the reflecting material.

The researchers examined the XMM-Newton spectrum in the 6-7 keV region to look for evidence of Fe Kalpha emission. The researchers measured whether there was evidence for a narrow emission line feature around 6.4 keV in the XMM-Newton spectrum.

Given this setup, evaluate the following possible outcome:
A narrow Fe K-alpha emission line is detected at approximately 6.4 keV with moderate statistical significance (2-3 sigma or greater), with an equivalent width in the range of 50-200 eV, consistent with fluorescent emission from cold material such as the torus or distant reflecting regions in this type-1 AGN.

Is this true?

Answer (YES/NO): NO